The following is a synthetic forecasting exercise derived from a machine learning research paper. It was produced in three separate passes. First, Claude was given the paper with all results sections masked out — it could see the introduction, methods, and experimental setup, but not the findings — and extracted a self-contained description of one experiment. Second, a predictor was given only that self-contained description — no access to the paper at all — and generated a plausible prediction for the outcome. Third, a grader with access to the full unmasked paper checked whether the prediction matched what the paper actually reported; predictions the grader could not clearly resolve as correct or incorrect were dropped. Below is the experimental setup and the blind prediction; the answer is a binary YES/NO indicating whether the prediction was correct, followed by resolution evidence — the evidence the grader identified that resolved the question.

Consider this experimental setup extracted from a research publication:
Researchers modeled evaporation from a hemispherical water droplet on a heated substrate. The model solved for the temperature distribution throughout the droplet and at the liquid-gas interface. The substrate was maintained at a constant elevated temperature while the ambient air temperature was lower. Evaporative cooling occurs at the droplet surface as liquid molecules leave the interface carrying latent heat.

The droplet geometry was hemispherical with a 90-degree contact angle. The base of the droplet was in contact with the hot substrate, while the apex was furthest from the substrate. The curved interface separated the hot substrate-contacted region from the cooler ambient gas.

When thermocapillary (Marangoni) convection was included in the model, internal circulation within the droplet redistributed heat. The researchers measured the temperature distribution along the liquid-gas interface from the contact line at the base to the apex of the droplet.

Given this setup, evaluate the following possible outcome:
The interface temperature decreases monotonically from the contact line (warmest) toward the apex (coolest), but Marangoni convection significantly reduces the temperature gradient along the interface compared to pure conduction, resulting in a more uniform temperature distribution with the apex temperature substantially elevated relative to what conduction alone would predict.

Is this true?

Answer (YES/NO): NO